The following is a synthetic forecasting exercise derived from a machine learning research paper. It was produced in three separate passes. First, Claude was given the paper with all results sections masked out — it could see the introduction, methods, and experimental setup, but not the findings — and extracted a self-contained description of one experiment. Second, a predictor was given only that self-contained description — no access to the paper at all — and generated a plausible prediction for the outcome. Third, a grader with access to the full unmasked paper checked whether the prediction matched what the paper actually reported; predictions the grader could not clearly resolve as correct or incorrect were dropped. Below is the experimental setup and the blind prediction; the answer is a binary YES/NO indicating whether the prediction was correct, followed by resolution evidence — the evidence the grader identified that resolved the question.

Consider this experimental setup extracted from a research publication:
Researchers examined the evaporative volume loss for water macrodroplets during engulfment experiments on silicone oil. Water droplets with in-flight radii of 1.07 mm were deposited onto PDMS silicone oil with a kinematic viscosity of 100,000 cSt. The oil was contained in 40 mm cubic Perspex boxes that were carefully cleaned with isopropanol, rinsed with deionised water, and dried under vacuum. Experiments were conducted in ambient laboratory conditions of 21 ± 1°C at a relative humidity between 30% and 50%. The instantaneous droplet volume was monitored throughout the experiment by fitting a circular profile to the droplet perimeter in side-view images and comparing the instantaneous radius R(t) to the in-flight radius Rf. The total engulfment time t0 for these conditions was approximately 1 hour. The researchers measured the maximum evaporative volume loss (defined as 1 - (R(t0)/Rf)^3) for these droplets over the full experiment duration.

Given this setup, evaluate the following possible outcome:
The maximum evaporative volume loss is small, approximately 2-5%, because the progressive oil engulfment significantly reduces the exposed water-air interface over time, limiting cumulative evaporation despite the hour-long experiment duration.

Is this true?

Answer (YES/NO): YES